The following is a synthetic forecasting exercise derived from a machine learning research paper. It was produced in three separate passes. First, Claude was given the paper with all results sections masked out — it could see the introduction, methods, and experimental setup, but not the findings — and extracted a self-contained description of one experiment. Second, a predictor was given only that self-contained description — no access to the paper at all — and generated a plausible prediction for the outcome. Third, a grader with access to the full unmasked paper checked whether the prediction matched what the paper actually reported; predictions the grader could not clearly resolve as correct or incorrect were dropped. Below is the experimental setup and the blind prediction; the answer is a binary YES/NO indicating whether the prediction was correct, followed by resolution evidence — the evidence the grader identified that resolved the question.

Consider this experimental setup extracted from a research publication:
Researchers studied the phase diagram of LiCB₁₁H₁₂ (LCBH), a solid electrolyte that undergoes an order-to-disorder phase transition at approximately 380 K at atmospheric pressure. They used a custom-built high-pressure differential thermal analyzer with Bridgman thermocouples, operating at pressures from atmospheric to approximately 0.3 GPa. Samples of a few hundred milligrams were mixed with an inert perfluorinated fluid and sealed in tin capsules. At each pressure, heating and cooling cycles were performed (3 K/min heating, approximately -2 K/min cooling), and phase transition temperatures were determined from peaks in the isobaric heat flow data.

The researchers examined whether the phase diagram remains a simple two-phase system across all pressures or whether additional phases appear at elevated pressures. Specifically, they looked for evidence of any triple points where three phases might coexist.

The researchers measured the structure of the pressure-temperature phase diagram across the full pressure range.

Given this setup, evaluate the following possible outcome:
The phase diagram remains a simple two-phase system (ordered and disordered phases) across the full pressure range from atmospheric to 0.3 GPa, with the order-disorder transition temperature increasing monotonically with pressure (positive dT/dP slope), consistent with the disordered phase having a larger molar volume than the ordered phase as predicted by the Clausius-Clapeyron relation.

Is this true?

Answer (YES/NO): NO